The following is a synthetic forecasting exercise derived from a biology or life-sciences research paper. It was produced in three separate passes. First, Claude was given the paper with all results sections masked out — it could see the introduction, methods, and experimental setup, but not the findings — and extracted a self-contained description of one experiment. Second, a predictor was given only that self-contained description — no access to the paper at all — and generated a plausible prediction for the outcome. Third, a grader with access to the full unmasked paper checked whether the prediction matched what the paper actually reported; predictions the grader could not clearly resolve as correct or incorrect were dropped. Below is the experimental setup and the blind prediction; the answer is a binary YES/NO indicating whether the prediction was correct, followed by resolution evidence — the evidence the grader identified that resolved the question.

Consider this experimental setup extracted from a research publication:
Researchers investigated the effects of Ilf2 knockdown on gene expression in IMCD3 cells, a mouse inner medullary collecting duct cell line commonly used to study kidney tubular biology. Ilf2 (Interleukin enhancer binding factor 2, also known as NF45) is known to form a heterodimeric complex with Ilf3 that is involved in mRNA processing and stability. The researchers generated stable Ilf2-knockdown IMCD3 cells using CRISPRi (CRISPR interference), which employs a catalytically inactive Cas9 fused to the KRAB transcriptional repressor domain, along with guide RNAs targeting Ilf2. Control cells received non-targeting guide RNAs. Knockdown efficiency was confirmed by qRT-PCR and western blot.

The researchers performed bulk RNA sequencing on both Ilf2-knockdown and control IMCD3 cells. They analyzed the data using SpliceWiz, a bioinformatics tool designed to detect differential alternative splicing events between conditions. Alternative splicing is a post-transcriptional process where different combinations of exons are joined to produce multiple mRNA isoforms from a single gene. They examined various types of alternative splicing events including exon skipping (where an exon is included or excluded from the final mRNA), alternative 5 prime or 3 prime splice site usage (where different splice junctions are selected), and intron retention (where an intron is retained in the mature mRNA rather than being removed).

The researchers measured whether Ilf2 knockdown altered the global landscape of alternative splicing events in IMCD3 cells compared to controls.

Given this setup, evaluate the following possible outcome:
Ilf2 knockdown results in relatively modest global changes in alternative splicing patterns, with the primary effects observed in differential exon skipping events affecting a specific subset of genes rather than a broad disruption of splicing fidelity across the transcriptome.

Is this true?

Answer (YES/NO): NO